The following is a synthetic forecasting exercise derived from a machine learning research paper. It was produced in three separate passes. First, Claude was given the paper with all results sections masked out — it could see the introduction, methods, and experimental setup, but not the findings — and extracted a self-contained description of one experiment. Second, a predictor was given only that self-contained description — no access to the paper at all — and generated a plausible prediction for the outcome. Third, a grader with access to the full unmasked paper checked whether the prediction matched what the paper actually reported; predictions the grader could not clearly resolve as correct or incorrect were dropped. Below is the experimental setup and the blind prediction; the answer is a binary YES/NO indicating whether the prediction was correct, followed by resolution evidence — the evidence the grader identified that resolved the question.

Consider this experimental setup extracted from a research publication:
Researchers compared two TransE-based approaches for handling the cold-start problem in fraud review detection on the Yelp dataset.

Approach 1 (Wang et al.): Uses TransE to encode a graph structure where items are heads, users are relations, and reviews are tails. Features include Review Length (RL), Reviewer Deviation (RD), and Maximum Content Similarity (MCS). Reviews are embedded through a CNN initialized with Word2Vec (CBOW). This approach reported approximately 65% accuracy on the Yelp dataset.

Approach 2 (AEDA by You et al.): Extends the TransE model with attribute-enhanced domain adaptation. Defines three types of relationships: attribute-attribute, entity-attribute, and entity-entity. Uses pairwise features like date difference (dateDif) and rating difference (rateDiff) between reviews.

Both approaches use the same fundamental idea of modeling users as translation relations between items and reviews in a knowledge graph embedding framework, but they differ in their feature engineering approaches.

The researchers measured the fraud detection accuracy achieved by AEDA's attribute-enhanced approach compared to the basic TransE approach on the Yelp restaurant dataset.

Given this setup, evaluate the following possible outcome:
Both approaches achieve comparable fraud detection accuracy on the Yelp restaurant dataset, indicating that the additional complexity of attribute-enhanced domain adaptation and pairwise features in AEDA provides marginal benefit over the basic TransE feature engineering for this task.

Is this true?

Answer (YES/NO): NO